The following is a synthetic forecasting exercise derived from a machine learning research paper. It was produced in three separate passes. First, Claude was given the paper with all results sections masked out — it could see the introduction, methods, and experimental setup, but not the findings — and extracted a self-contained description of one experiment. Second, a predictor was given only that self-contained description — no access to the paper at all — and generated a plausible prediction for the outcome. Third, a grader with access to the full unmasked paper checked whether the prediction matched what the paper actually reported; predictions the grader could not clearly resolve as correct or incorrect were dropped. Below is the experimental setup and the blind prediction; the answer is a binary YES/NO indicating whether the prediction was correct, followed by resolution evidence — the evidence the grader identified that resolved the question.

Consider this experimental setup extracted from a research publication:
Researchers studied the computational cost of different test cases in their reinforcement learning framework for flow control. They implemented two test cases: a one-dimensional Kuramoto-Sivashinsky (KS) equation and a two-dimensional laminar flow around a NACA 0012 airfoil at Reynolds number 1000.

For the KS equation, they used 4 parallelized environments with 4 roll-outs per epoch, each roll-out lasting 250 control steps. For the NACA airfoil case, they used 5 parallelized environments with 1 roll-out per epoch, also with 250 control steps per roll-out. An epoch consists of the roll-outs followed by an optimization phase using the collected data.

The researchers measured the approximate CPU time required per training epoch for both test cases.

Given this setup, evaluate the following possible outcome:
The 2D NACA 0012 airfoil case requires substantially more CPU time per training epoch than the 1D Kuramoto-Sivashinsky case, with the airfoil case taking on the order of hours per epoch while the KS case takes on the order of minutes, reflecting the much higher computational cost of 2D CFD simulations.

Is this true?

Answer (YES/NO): YES